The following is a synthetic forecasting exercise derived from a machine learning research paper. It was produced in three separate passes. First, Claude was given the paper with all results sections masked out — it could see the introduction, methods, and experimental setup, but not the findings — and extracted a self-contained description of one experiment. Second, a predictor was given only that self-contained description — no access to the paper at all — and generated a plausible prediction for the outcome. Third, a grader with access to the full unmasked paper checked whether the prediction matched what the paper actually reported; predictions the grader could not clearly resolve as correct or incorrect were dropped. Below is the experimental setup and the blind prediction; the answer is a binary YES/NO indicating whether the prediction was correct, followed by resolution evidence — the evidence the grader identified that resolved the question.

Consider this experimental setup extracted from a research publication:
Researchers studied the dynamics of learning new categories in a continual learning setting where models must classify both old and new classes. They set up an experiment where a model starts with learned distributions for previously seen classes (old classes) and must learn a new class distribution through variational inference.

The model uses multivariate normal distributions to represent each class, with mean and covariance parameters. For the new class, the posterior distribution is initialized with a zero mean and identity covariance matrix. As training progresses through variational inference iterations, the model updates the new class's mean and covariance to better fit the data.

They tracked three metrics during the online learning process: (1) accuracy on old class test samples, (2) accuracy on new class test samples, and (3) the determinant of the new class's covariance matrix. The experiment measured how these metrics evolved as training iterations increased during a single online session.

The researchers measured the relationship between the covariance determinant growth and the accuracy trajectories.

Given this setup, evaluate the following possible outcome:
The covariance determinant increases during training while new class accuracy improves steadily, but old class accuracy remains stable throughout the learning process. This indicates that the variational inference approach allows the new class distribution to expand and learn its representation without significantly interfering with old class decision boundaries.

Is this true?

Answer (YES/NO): NO